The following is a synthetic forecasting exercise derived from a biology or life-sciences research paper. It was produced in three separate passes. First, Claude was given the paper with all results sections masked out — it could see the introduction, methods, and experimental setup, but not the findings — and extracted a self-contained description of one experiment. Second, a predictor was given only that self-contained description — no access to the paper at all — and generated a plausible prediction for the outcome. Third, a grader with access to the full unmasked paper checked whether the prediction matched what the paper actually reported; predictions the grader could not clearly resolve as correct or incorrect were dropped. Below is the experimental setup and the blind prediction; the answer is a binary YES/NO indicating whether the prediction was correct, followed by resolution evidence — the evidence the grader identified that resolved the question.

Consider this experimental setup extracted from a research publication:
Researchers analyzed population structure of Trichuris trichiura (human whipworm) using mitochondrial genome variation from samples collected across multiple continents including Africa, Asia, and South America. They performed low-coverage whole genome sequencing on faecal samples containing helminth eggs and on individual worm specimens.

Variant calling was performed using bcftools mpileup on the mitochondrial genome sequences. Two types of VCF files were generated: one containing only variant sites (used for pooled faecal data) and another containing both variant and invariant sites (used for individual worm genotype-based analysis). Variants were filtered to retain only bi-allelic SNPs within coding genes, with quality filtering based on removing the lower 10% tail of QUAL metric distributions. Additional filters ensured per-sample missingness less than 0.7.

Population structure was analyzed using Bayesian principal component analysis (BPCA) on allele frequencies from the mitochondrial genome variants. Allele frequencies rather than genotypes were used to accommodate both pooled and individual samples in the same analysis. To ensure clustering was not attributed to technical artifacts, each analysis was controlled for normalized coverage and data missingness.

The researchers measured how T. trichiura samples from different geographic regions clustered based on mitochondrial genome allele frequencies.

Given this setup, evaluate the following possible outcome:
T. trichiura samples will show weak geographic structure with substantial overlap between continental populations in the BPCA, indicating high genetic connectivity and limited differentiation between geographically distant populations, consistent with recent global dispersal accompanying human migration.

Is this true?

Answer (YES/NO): NO